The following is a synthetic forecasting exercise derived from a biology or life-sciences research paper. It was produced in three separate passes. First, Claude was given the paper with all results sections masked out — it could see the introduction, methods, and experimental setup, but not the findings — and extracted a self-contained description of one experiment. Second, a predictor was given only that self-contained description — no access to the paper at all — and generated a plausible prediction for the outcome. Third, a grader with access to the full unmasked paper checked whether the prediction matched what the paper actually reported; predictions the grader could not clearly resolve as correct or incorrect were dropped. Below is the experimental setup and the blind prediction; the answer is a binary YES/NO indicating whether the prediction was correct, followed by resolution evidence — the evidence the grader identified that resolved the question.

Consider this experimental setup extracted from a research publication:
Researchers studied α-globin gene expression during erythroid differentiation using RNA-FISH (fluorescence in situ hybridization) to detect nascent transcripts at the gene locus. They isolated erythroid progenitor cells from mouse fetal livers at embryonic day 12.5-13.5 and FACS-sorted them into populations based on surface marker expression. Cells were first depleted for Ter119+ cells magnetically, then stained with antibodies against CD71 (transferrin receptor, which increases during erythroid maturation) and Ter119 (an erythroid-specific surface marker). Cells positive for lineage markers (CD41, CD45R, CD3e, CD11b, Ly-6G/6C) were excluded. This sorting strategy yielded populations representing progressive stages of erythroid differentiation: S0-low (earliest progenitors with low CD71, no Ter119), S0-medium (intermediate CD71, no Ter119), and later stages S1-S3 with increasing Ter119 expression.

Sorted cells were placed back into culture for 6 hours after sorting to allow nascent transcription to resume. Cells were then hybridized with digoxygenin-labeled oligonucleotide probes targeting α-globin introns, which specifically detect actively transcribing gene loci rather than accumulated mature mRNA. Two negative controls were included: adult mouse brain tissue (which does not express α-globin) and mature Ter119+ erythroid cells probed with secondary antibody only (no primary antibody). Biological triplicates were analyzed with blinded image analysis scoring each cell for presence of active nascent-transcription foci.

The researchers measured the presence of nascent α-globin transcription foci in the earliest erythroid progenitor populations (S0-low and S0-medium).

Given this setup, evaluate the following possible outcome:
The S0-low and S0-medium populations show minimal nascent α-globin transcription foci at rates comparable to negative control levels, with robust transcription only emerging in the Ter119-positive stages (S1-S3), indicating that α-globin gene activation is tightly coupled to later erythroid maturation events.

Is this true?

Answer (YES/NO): NO